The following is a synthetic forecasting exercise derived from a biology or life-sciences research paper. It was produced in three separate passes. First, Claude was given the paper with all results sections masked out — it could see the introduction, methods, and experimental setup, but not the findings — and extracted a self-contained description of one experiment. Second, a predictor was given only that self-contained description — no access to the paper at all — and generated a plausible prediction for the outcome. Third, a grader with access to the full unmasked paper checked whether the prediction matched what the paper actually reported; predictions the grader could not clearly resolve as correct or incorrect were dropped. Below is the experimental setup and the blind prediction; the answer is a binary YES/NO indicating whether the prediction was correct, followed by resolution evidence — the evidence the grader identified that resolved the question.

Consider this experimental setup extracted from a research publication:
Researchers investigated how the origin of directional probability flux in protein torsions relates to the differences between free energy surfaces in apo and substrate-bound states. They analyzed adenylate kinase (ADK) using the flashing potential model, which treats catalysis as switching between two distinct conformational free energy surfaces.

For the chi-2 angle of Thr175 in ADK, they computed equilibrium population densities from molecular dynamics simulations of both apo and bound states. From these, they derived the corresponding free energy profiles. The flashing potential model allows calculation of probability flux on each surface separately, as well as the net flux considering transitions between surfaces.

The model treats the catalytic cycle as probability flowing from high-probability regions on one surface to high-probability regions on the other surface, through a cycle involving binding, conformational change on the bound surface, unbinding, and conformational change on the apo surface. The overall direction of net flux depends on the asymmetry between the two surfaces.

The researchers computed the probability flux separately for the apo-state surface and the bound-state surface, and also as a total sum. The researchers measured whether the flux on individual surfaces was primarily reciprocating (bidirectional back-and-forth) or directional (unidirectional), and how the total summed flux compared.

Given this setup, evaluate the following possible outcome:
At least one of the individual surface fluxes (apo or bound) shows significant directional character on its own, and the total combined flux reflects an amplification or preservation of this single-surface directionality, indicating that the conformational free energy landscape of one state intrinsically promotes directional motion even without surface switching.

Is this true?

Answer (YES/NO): NO